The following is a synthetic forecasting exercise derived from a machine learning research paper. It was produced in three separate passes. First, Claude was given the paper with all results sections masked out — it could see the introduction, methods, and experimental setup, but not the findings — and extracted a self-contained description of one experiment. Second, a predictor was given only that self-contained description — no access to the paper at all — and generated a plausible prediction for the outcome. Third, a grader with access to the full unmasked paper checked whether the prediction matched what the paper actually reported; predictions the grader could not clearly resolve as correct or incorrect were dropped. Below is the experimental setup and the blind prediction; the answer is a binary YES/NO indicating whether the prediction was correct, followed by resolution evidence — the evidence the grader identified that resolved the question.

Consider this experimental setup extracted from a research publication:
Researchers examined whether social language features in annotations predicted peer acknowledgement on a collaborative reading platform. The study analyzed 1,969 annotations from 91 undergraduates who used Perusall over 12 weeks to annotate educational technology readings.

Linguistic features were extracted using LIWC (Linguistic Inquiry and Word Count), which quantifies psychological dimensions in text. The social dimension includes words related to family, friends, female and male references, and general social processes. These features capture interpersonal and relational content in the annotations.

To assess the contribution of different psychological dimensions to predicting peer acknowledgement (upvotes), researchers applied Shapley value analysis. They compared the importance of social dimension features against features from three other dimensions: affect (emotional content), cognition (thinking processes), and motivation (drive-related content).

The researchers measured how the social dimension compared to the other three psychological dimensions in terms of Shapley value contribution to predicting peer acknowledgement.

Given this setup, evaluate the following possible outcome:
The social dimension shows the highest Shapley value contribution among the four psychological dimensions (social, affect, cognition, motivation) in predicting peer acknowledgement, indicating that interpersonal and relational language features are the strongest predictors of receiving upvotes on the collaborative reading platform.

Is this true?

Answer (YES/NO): NO